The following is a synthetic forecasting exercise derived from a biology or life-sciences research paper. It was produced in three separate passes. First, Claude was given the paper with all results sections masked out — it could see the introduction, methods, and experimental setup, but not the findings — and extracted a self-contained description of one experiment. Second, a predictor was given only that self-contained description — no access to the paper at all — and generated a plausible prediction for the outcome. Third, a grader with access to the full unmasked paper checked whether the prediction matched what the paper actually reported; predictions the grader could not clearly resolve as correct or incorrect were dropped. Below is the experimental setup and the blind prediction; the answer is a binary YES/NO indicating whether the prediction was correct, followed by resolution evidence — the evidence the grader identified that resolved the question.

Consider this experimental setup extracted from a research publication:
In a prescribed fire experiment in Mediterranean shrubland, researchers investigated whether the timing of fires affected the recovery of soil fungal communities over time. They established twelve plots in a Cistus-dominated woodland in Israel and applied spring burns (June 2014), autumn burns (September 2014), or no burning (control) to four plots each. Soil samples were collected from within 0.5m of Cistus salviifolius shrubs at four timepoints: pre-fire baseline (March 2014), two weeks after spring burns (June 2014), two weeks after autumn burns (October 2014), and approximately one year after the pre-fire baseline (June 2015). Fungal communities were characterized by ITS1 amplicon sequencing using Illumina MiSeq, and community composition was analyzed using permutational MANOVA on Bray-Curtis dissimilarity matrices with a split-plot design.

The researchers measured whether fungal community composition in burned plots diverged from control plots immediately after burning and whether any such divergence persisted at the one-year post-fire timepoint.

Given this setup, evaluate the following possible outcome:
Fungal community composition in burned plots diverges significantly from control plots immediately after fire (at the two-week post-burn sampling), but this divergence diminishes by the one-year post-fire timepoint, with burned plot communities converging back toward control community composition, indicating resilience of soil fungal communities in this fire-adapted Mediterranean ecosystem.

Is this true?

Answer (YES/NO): NO